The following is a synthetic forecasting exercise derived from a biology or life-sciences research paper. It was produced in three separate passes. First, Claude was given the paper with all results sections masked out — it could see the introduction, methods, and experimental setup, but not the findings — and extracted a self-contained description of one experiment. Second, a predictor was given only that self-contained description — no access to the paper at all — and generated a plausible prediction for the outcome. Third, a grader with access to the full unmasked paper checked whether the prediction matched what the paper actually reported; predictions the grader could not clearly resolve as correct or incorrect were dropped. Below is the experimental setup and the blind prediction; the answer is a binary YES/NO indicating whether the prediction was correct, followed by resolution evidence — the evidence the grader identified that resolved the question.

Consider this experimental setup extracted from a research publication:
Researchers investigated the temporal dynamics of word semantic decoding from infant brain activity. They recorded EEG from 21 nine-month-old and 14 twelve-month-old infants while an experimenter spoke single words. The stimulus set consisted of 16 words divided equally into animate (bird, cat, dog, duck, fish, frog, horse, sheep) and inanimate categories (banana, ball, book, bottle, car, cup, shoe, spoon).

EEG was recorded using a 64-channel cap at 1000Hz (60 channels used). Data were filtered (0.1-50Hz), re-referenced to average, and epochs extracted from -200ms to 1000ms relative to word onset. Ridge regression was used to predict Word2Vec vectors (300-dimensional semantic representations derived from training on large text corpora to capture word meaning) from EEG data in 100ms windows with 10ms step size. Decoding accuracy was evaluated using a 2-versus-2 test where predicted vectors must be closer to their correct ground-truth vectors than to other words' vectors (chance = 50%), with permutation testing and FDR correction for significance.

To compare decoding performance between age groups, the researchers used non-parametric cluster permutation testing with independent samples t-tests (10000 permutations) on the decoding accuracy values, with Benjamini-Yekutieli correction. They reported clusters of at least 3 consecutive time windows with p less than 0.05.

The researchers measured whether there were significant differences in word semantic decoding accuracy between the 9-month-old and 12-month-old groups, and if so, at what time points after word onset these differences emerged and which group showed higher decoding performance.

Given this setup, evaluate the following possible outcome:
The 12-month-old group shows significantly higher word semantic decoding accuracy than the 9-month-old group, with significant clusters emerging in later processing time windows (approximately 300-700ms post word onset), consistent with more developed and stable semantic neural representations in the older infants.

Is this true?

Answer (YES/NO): NO